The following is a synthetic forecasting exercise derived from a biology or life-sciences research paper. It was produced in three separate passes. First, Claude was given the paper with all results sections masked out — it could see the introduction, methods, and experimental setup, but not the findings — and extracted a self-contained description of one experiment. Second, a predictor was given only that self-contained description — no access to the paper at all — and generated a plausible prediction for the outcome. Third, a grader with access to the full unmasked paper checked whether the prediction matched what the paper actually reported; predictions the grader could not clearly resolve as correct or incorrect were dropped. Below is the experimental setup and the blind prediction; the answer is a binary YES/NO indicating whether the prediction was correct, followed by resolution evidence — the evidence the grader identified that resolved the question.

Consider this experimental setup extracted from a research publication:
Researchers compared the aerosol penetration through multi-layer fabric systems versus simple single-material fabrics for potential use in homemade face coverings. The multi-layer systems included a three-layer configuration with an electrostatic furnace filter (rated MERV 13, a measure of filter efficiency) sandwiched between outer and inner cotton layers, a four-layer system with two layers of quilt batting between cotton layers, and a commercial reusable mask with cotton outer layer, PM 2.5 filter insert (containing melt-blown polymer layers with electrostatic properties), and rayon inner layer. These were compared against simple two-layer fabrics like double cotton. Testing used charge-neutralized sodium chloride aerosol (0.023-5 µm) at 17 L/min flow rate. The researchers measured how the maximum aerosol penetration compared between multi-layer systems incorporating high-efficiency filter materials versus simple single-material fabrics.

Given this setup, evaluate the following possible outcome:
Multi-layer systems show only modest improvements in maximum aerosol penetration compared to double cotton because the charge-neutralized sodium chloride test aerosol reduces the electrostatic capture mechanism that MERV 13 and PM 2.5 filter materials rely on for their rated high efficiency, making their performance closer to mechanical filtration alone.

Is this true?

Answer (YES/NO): NO